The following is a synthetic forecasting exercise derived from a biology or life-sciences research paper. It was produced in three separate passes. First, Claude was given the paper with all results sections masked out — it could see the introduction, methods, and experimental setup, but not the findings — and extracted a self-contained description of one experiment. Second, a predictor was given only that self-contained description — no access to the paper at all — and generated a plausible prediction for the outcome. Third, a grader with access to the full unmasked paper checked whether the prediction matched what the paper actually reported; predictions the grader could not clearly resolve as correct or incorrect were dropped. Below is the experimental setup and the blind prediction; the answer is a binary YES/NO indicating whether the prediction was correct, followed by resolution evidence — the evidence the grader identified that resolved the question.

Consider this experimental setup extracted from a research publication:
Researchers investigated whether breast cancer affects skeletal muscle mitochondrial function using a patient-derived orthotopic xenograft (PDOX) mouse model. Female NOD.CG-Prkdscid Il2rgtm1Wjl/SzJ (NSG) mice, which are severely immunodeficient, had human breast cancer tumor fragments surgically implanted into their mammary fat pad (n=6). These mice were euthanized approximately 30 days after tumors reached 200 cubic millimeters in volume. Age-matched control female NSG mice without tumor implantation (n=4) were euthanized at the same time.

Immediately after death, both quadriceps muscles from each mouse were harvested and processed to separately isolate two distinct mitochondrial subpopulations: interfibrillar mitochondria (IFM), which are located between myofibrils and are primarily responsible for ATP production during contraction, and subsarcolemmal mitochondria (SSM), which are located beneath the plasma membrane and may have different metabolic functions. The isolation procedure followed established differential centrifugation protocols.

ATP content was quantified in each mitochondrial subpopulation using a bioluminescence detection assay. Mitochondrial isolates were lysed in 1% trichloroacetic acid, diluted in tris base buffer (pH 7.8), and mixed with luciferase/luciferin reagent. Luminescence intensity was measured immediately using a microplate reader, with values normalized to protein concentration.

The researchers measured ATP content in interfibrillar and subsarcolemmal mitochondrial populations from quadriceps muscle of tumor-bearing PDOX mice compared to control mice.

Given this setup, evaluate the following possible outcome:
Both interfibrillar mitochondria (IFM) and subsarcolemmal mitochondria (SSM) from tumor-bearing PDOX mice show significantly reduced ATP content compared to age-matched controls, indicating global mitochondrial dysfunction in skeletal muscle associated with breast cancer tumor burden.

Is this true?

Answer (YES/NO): YES